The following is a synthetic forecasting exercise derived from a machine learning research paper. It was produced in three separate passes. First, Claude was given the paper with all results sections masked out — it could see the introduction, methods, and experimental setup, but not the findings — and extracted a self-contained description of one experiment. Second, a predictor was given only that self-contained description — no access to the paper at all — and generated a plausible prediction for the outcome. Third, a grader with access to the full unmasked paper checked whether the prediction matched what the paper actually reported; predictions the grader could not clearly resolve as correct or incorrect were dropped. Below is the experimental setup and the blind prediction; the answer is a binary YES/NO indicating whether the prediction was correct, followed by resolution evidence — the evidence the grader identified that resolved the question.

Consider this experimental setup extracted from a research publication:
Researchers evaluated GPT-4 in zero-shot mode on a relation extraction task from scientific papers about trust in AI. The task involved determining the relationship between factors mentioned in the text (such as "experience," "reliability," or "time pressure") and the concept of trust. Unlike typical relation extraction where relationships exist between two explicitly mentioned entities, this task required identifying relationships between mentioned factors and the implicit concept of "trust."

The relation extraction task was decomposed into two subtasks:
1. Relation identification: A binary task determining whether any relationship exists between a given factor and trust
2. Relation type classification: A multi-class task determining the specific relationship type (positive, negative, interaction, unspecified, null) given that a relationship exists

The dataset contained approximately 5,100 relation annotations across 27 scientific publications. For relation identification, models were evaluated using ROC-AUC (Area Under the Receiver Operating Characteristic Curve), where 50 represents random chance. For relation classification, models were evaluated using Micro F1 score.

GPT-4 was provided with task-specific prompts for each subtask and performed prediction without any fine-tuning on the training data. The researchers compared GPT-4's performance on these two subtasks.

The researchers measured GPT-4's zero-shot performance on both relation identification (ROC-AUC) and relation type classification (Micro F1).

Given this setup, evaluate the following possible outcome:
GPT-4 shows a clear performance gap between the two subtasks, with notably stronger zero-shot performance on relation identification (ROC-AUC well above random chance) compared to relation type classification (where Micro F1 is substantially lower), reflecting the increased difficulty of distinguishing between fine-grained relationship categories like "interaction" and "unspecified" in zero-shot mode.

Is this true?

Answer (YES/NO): NO